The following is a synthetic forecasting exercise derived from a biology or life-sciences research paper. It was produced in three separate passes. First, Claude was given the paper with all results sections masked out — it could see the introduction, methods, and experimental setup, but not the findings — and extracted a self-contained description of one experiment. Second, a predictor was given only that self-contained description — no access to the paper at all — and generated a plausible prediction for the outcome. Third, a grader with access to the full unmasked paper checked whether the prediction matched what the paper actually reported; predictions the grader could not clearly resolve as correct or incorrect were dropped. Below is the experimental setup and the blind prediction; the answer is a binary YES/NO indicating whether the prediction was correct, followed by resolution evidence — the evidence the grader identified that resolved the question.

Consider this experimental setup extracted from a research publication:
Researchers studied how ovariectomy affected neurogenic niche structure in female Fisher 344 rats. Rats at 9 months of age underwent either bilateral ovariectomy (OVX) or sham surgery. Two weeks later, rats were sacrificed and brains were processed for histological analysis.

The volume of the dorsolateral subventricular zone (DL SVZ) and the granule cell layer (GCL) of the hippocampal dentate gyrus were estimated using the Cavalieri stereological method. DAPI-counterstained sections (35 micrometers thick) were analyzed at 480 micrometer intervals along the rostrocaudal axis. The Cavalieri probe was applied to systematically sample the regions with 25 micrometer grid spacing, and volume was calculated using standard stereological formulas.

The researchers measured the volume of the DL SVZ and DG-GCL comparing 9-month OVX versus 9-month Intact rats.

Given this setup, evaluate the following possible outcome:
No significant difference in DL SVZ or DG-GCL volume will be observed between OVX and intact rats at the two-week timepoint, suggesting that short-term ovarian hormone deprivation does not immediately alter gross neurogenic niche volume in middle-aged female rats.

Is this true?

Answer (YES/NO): YES